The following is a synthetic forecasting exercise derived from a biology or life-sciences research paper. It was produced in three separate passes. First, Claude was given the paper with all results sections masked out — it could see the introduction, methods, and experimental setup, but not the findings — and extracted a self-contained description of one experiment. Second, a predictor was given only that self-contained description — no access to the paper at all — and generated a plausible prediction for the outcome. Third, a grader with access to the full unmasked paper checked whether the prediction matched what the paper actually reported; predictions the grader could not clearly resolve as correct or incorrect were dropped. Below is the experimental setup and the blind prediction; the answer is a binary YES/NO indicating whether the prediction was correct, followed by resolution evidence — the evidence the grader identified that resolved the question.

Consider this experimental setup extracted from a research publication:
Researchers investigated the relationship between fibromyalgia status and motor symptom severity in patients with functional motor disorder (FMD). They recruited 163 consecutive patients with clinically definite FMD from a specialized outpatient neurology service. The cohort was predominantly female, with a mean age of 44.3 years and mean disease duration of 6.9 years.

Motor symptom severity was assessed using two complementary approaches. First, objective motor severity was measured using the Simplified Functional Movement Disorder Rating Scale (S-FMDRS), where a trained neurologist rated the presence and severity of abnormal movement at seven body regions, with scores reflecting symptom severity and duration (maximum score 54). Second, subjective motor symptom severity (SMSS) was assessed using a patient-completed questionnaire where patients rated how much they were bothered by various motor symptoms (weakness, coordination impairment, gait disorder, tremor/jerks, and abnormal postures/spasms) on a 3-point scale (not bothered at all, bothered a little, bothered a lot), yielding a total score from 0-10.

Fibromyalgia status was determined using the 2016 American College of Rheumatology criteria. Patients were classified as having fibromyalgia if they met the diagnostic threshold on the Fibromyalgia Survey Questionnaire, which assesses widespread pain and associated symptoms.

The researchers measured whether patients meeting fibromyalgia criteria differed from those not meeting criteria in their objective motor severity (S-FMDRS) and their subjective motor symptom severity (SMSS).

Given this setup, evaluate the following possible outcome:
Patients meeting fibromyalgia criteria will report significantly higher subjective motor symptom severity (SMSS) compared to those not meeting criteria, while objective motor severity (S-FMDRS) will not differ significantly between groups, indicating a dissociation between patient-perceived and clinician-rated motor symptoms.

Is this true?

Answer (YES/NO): NO